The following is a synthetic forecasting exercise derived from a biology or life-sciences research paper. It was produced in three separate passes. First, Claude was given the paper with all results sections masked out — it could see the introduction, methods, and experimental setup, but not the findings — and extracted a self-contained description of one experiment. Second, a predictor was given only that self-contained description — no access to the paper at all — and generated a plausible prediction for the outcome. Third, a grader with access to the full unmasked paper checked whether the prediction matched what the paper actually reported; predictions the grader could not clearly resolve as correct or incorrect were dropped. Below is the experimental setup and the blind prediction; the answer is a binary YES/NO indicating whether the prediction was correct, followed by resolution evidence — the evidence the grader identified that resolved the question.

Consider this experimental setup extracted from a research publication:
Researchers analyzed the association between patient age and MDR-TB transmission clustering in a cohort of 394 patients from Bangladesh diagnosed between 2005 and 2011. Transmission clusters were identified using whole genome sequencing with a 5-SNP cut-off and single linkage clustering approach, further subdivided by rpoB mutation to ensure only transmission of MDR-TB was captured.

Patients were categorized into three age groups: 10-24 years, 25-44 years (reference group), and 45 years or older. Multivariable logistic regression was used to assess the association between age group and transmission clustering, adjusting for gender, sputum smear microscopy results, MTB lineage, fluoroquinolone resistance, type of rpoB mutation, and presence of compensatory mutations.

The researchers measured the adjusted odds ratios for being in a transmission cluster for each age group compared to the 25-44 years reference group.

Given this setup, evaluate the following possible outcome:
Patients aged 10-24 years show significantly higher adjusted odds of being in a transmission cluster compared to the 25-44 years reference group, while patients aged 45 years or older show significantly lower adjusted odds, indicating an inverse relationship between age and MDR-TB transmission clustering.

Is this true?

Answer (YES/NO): YES